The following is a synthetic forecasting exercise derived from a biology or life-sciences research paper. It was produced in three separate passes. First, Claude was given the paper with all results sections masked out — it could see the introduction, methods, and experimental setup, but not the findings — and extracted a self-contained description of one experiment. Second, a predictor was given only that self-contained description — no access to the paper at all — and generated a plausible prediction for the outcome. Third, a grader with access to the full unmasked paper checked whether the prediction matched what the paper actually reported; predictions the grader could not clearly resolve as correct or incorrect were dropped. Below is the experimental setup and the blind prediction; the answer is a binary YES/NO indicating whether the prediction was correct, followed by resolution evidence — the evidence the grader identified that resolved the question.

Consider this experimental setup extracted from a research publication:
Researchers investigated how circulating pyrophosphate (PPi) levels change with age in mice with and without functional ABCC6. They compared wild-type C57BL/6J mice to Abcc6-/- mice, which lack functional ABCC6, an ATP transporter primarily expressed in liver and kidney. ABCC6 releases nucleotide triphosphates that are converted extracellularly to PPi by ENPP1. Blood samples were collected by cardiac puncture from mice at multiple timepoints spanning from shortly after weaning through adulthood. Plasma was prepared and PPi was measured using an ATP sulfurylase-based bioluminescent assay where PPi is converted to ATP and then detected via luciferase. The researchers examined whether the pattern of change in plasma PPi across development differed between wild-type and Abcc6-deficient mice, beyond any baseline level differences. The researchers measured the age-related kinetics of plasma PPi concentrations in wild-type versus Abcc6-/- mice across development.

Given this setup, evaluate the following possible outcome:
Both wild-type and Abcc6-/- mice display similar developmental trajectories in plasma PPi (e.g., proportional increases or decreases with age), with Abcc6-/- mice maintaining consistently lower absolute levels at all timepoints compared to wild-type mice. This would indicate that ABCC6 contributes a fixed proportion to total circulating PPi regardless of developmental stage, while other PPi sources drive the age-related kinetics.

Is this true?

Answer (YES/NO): NO